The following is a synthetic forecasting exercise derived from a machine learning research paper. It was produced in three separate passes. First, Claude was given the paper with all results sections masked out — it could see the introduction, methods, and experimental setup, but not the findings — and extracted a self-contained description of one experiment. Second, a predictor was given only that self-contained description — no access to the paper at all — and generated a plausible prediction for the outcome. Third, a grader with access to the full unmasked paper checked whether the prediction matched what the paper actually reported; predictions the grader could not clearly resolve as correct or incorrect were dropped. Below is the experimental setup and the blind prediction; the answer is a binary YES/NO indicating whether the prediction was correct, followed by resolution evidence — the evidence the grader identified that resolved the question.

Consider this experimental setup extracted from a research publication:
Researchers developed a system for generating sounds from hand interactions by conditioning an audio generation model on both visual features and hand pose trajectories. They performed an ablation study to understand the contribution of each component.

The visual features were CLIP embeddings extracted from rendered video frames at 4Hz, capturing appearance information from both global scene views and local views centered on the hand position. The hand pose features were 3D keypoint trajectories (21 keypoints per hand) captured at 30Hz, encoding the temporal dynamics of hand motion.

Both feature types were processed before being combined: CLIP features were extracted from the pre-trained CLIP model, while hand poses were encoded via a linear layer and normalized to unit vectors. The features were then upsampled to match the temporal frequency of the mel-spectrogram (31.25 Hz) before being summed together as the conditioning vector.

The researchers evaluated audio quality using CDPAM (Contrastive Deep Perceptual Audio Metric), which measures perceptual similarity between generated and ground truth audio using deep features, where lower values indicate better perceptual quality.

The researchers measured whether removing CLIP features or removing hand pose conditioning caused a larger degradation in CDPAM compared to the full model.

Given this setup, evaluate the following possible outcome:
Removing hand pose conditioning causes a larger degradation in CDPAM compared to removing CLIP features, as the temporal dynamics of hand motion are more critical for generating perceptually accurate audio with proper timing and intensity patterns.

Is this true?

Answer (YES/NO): NO